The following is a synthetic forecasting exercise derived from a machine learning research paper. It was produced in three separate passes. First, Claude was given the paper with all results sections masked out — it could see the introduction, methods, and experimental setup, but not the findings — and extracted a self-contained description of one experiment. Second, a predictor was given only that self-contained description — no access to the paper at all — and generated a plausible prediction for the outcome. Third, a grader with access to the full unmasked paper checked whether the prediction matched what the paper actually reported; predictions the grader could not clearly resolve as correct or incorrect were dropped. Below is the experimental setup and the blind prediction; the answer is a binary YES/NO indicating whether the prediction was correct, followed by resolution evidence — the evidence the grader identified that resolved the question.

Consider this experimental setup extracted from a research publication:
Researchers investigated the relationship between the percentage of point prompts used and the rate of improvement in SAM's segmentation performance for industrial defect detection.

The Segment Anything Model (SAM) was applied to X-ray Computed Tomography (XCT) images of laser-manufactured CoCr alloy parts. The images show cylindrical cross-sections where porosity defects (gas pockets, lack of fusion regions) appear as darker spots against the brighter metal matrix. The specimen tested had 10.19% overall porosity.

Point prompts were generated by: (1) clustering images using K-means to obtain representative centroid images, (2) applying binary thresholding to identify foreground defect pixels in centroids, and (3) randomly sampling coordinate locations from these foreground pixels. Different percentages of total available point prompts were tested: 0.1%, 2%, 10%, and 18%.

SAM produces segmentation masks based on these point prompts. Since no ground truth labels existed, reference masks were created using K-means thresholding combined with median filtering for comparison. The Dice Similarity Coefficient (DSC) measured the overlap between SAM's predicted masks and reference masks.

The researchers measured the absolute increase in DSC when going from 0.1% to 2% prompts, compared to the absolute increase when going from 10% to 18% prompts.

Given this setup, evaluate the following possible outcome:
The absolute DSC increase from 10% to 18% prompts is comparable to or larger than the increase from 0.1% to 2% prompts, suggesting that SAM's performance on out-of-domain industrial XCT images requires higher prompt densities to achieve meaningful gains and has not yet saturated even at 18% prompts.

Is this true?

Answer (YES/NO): NO